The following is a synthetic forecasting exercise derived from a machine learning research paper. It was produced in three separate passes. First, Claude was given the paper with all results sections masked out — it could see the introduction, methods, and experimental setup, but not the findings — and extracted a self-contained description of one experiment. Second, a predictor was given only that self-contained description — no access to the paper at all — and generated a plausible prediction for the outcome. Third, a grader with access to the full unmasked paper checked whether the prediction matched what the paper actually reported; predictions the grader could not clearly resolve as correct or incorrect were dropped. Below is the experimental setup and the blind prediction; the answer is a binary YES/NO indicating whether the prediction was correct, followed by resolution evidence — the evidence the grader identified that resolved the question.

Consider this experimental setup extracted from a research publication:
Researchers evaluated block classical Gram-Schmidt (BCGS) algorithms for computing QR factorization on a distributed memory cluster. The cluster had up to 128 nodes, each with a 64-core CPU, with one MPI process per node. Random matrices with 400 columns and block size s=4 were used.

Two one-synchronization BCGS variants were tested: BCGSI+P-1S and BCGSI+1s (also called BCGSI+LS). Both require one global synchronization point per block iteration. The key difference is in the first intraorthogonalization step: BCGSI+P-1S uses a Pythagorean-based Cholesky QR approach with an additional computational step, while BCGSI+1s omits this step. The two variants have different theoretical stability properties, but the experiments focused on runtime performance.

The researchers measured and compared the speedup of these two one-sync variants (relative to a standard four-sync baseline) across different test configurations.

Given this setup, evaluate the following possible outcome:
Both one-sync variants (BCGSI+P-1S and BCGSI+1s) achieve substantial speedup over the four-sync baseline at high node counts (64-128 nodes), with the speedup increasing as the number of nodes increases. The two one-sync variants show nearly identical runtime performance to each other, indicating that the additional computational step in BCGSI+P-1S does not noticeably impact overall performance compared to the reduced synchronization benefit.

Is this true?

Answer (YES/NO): YES